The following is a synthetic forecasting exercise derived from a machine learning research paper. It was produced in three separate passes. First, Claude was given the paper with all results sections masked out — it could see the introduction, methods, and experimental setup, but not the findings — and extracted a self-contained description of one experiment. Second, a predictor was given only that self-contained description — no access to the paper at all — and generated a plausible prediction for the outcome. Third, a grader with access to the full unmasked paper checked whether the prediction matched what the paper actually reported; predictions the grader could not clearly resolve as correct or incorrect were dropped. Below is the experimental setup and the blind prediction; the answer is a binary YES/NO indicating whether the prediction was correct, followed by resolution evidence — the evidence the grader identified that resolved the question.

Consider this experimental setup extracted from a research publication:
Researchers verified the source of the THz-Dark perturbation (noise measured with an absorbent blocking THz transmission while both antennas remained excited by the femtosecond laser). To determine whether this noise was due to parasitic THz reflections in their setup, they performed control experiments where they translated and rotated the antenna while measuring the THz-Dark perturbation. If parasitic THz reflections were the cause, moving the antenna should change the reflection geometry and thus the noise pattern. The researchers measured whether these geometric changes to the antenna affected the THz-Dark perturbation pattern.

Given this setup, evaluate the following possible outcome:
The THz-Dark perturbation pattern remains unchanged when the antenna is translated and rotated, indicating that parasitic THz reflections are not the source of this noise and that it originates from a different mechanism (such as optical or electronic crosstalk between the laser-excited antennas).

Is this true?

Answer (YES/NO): YES